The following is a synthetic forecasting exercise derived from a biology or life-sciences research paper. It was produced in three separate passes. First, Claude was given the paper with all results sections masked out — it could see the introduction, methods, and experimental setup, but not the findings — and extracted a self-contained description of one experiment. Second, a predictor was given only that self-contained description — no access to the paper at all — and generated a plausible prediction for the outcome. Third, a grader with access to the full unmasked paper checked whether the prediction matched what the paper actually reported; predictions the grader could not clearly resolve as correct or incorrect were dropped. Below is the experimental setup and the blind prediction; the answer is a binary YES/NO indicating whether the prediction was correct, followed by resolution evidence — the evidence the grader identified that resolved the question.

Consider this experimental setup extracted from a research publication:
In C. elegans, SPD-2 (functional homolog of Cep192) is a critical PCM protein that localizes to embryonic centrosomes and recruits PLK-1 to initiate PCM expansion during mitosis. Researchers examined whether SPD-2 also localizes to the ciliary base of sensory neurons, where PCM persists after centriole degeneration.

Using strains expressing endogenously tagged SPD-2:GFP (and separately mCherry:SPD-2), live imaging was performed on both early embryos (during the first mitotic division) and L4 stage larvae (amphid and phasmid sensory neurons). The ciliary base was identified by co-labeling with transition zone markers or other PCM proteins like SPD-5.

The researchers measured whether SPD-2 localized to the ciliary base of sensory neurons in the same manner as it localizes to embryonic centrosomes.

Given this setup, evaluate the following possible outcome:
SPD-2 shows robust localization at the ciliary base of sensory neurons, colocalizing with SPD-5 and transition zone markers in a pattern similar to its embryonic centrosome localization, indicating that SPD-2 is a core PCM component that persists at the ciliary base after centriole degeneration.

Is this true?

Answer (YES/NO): NO